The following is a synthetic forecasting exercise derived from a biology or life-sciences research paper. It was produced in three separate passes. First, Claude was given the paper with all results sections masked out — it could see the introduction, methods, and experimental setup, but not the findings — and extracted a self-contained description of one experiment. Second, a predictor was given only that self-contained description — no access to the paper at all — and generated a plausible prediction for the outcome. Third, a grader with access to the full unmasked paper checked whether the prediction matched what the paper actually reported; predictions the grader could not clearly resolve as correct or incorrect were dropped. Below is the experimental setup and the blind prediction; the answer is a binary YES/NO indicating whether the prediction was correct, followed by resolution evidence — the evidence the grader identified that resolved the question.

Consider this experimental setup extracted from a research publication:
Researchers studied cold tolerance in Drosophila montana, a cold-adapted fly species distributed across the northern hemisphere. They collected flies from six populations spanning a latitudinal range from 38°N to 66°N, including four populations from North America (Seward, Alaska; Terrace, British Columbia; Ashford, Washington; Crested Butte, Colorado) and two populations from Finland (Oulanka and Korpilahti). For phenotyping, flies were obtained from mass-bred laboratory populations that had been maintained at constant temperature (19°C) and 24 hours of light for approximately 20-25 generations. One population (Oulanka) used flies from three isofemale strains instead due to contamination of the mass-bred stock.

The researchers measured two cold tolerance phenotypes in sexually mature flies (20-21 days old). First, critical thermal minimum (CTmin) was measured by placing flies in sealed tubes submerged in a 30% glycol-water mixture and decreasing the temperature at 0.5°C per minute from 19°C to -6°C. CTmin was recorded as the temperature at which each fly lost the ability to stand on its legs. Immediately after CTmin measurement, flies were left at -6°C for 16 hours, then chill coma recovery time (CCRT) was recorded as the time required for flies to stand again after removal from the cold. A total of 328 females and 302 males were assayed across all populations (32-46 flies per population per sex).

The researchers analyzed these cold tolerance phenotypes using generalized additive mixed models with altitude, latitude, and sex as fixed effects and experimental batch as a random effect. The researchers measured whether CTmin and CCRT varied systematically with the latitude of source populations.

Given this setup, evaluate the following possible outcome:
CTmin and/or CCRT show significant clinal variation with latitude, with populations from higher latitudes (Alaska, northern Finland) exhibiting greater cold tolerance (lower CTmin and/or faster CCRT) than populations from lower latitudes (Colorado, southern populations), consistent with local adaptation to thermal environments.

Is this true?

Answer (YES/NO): YES